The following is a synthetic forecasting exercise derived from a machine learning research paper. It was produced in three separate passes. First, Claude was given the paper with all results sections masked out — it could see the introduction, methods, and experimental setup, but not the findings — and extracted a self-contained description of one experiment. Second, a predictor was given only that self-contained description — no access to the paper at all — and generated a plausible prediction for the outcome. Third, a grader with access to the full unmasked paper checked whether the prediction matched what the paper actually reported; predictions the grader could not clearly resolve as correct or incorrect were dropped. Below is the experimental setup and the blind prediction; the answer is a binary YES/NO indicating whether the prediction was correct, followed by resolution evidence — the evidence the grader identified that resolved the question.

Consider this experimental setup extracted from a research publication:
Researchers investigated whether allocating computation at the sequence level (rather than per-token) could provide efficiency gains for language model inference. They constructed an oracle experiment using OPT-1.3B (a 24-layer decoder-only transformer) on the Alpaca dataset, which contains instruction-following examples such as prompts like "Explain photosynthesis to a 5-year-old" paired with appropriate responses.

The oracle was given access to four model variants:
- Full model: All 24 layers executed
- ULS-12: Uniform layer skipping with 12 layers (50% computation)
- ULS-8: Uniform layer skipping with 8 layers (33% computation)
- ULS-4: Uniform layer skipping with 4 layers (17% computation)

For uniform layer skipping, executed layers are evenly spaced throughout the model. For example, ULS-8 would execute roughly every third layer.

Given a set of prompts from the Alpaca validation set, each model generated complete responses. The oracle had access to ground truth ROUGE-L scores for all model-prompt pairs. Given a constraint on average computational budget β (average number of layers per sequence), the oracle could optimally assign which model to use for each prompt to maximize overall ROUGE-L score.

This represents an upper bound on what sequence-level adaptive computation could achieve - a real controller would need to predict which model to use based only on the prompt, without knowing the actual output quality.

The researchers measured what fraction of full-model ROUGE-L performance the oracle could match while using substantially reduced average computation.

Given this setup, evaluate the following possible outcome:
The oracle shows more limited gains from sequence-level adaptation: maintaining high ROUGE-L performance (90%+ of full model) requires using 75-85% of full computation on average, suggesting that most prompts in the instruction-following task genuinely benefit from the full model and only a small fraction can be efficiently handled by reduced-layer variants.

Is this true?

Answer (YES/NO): NO